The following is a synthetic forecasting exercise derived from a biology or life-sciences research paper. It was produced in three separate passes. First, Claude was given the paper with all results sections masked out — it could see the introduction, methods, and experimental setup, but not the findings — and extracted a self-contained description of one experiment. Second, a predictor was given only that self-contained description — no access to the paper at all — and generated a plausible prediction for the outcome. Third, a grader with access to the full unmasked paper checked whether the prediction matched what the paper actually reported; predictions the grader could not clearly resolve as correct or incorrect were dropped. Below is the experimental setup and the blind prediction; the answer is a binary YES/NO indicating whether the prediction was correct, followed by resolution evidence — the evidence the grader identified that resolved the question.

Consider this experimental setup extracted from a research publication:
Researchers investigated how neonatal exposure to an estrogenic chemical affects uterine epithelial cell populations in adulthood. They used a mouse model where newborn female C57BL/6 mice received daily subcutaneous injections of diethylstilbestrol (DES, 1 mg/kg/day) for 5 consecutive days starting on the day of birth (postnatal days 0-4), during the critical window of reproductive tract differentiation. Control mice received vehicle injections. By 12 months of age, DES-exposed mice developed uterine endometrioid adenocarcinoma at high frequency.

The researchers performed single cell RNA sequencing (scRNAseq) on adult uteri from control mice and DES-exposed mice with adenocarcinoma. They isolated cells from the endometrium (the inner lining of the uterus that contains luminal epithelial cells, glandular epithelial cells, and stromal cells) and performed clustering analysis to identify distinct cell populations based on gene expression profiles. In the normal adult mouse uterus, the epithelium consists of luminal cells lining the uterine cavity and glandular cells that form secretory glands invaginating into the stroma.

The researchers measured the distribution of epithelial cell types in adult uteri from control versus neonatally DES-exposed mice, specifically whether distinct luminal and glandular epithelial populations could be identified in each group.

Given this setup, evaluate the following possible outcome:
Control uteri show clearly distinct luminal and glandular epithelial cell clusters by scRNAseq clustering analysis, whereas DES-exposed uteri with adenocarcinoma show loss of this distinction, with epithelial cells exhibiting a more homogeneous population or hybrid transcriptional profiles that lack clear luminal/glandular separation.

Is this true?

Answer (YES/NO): YES